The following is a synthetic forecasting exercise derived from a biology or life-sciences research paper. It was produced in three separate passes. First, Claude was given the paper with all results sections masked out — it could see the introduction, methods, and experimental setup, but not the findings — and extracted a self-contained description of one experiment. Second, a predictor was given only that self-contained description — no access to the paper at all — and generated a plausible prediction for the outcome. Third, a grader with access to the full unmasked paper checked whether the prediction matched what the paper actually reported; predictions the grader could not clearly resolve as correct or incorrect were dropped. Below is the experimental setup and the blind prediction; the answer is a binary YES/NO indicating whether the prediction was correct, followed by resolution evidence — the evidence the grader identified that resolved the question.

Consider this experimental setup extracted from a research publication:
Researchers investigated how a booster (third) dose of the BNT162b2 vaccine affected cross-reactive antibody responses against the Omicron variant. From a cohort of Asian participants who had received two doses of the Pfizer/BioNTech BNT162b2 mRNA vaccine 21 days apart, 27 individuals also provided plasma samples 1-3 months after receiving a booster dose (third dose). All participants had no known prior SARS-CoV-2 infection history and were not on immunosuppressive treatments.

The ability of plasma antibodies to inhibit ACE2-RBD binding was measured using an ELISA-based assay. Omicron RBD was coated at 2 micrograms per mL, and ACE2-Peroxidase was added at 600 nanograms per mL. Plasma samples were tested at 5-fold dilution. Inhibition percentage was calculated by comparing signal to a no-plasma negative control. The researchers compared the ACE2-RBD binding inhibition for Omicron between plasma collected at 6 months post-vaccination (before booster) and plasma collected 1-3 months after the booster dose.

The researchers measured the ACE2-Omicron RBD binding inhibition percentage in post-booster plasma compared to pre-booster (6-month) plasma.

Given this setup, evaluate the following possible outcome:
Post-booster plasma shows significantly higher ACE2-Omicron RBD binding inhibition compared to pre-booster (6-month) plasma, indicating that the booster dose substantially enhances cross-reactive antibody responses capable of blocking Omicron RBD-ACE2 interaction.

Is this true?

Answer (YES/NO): YES